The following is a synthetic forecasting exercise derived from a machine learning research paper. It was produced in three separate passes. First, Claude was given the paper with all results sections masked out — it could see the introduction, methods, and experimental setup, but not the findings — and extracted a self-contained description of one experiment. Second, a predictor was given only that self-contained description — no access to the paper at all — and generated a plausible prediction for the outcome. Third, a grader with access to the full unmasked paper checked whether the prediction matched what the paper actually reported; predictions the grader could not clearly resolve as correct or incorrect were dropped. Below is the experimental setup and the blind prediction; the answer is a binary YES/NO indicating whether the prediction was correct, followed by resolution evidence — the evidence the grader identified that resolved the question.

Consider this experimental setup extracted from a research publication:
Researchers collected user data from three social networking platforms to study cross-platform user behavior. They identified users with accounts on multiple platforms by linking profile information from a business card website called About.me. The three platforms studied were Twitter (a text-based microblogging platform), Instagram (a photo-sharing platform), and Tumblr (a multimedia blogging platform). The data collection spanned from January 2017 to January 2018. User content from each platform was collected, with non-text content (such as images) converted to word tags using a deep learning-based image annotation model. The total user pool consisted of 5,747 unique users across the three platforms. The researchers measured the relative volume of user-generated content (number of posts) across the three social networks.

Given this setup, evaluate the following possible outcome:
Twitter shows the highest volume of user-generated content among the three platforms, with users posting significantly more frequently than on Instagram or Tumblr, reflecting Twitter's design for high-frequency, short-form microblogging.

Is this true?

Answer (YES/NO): YES